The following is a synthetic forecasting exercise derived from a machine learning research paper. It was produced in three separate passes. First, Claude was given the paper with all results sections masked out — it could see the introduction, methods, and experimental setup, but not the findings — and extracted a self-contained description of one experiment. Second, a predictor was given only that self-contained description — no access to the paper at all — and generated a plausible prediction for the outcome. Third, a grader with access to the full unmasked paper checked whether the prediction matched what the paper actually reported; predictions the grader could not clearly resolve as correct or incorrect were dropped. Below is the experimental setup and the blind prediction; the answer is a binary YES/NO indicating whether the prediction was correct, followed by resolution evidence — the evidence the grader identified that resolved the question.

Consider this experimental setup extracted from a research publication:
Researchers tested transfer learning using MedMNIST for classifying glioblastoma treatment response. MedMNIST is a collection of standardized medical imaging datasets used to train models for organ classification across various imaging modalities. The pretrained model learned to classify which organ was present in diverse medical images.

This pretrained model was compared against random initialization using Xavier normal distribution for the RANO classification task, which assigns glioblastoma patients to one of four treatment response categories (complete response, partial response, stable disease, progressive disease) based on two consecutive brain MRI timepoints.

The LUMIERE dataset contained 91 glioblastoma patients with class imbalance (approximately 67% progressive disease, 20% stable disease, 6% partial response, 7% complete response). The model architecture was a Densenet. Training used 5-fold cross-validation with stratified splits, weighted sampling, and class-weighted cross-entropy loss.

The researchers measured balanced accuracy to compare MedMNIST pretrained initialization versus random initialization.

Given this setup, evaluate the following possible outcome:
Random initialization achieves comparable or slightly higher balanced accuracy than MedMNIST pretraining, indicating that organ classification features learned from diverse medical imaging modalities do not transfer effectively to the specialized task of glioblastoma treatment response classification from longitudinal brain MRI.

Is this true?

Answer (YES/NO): YES